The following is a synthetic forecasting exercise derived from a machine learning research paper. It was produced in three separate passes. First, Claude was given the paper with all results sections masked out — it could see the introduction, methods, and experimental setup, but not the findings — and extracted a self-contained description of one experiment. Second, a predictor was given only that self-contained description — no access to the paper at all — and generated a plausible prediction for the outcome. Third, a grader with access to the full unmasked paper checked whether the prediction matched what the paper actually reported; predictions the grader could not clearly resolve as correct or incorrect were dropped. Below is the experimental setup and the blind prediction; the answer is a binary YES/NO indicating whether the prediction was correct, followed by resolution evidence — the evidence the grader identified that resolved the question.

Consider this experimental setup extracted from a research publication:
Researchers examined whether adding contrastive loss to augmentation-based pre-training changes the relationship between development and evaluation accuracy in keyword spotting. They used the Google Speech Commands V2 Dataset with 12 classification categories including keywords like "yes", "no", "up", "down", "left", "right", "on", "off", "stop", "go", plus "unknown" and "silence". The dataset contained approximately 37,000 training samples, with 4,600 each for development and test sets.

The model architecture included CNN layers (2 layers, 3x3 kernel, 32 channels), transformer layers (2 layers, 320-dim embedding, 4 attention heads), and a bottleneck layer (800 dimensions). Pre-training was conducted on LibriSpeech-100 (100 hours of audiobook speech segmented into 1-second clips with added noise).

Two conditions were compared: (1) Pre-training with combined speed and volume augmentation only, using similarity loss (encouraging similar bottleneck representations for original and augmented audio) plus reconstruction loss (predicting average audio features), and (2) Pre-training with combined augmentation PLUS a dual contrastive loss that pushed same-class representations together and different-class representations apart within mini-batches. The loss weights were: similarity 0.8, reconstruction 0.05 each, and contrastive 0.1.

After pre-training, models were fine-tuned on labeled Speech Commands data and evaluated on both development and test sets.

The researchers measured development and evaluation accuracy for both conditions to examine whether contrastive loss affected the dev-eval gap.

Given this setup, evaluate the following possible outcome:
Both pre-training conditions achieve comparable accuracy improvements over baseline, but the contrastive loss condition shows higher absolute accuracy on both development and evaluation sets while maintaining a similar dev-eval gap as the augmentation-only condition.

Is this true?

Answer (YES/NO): YES